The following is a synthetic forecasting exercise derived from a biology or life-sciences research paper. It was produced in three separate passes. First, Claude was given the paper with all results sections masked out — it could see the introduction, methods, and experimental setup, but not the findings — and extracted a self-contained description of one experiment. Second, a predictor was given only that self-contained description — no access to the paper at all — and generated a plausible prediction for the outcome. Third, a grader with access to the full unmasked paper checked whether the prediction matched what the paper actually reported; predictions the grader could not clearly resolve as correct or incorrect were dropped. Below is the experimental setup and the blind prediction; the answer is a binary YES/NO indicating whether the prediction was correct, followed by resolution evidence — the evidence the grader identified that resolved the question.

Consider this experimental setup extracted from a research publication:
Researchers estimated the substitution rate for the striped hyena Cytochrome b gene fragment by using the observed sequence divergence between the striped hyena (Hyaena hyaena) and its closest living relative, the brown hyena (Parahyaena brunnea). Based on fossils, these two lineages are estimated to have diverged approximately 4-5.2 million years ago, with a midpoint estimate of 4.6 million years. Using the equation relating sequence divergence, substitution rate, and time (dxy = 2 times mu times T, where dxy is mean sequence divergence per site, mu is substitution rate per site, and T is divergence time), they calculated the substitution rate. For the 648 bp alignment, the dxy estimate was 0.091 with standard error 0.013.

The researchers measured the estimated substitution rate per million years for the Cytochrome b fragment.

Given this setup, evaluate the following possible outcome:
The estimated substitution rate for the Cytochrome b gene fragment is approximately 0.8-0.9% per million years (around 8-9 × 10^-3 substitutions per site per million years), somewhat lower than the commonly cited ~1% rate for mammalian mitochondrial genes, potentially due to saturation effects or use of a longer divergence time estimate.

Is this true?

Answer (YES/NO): NO